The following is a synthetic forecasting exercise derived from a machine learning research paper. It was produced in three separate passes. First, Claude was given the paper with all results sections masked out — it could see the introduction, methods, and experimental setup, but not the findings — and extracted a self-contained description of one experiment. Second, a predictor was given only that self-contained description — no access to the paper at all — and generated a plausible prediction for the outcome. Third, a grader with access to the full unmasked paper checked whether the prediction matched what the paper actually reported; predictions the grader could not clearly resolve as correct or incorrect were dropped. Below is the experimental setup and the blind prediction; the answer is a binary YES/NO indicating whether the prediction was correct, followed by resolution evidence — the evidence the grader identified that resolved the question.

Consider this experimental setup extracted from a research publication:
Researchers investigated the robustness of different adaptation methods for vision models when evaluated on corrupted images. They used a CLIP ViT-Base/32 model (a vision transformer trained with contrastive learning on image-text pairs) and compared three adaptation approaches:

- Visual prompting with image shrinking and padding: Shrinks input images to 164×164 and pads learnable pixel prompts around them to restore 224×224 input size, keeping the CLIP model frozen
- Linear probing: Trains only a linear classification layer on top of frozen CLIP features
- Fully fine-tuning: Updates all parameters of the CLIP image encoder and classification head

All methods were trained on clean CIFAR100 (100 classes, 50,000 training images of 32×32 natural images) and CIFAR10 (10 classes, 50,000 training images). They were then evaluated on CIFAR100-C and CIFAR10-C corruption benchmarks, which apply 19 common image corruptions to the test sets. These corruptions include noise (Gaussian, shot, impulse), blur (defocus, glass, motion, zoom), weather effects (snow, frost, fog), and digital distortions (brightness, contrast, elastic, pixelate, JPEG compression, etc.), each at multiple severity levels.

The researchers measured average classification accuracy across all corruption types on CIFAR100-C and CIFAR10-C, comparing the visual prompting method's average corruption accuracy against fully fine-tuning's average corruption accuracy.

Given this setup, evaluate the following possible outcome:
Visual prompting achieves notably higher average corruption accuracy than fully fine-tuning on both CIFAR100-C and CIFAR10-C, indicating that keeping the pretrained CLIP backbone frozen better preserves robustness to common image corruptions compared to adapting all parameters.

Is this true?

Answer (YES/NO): NO